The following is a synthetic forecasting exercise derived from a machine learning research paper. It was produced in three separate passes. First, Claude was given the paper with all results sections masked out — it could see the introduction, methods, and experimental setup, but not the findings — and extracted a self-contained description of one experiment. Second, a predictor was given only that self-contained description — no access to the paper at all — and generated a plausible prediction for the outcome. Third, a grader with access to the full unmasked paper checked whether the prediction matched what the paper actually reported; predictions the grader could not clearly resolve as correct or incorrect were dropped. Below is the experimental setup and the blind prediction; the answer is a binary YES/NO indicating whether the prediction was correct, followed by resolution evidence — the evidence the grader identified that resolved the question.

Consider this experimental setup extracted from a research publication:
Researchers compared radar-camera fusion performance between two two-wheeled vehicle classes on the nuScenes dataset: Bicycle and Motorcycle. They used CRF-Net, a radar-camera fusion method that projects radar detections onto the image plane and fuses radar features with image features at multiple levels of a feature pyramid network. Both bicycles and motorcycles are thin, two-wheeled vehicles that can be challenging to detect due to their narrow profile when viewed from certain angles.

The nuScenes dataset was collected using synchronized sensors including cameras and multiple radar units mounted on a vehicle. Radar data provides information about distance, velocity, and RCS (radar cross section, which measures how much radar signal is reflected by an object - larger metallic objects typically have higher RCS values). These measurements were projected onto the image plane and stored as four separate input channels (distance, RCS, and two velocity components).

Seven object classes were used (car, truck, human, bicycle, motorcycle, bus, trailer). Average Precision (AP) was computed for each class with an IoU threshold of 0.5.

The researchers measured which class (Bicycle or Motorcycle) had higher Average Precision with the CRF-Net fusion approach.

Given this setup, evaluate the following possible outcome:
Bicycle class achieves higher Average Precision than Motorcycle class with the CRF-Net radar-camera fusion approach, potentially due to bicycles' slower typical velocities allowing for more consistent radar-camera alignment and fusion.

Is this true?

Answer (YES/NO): NO